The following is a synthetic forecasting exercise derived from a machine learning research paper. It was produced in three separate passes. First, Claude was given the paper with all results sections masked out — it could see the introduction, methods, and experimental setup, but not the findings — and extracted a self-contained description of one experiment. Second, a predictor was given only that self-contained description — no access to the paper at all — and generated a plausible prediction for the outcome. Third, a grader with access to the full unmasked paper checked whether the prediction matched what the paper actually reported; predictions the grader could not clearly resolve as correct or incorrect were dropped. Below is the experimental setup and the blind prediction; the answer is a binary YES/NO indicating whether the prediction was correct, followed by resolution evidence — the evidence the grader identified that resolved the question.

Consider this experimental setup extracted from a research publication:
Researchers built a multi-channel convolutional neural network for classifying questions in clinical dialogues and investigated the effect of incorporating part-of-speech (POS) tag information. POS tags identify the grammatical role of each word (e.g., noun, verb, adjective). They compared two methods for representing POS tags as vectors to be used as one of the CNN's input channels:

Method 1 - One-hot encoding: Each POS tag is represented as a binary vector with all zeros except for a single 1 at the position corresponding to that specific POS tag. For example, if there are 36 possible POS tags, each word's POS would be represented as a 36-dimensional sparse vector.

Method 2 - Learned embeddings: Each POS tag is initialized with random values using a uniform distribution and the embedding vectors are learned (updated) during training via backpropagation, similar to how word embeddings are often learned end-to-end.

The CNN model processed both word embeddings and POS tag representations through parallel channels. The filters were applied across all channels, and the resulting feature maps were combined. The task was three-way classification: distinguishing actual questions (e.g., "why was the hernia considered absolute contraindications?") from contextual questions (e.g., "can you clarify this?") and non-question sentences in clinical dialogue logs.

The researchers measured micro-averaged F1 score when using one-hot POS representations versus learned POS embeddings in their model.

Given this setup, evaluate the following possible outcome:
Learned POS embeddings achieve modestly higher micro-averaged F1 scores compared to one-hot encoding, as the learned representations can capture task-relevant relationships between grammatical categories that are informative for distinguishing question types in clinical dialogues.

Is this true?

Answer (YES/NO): YES